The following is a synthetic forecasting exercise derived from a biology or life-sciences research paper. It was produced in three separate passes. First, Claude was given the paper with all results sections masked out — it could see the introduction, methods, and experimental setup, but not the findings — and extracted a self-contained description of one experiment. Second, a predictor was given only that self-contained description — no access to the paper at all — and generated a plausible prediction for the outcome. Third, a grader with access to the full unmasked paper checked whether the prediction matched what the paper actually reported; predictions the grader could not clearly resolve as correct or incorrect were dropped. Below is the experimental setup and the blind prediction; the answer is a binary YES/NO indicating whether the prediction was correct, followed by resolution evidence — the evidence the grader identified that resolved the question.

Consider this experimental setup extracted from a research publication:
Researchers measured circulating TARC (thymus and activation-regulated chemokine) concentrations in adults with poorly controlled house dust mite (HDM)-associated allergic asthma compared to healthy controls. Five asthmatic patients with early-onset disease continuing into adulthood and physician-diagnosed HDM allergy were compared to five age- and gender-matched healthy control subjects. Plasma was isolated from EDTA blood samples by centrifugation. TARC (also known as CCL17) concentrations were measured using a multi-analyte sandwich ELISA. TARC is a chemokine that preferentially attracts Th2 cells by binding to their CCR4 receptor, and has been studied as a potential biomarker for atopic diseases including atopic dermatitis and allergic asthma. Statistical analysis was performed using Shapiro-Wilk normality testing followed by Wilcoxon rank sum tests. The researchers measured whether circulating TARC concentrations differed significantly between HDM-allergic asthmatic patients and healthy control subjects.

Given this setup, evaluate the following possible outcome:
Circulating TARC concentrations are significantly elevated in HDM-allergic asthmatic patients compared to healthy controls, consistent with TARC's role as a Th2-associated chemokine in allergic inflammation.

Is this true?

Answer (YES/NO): NO